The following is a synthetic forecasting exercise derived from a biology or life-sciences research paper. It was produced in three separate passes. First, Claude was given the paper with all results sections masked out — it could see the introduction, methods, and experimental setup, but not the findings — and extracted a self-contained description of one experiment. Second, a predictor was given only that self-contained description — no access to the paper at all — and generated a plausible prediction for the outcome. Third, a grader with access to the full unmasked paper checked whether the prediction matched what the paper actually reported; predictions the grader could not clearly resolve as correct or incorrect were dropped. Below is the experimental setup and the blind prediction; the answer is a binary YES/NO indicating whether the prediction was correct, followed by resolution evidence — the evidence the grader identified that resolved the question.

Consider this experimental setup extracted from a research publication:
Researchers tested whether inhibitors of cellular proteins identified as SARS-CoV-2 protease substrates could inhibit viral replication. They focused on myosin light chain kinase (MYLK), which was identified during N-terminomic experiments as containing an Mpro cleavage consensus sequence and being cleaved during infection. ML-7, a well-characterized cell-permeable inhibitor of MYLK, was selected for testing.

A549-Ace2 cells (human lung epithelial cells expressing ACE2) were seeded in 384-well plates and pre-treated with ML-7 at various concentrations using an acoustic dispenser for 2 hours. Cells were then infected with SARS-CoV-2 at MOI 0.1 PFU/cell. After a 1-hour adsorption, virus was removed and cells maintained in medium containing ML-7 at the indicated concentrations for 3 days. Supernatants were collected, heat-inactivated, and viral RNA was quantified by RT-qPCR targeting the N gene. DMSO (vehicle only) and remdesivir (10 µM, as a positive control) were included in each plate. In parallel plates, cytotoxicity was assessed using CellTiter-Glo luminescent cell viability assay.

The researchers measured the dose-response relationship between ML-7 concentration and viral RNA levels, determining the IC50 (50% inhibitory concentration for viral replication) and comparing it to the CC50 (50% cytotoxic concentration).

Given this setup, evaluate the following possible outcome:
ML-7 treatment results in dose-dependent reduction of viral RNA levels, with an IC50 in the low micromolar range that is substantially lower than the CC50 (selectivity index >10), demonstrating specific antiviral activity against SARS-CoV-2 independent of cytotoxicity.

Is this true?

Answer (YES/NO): NO